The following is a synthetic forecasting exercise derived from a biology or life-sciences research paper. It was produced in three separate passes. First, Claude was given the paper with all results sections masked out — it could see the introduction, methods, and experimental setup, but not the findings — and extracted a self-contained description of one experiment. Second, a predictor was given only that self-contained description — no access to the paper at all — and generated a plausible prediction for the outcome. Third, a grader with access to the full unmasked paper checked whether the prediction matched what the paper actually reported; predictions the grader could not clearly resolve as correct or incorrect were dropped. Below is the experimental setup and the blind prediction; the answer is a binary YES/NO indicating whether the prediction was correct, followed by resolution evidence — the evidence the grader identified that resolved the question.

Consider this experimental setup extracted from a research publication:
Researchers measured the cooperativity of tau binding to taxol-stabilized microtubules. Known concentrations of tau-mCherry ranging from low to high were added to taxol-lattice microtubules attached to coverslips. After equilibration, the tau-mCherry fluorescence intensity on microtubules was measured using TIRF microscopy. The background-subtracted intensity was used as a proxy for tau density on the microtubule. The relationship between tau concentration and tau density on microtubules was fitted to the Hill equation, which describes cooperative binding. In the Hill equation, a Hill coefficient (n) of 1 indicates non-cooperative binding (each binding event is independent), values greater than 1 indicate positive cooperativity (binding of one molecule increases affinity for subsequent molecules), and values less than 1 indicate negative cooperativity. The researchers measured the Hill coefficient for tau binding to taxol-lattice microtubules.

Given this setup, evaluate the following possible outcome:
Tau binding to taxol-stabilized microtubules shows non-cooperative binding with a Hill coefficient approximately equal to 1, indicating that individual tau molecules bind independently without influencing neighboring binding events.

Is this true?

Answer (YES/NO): NO